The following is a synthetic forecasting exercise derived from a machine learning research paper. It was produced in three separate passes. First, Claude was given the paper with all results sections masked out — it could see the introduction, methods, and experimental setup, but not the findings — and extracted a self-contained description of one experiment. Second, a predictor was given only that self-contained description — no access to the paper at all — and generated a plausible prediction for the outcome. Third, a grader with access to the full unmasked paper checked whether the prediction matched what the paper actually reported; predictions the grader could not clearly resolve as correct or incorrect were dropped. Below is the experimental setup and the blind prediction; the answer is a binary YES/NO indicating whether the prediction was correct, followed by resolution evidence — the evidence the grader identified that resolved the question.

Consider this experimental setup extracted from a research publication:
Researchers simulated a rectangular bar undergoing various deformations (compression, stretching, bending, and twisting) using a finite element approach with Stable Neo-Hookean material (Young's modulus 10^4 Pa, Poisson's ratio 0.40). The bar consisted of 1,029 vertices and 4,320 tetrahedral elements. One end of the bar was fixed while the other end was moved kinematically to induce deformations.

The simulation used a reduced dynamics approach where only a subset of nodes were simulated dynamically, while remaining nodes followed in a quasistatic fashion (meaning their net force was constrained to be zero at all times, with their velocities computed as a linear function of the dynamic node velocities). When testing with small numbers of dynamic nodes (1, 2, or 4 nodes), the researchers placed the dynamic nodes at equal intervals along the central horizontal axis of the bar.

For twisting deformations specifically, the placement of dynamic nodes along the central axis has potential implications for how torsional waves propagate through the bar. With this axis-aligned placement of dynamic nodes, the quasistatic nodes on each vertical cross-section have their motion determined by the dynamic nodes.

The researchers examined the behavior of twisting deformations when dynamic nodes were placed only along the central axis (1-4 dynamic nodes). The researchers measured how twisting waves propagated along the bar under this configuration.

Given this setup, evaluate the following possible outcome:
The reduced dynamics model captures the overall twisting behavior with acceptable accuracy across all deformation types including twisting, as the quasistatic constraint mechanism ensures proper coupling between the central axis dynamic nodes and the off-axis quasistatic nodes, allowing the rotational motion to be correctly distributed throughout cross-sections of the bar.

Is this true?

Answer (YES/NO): NO